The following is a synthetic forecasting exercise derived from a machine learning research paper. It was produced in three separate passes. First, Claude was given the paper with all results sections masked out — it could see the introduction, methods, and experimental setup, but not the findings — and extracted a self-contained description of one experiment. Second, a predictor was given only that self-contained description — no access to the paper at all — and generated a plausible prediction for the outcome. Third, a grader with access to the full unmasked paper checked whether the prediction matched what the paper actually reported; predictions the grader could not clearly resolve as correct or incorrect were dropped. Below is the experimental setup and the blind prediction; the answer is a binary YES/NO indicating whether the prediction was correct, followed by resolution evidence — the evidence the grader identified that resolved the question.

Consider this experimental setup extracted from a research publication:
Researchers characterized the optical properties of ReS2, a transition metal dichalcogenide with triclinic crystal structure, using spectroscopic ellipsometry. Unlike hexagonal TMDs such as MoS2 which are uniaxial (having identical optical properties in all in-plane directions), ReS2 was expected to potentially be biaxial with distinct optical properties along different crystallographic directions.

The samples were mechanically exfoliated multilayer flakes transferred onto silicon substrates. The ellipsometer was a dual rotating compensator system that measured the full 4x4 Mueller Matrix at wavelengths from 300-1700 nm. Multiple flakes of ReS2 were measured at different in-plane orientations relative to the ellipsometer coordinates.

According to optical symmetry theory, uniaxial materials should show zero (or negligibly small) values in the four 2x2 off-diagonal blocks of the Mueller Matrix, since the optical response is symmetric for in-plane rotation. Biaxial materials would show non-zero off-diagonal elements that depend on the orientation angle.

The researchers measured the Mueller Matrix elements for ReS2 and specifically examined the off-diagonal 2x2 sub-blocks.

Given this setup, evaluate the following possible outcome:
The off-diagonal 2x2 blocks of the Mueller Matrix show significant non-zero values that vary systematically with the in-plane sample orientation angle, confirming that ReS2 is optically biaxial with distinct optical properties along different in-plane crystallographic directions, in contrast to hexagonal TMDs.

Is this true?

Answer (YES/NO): YES